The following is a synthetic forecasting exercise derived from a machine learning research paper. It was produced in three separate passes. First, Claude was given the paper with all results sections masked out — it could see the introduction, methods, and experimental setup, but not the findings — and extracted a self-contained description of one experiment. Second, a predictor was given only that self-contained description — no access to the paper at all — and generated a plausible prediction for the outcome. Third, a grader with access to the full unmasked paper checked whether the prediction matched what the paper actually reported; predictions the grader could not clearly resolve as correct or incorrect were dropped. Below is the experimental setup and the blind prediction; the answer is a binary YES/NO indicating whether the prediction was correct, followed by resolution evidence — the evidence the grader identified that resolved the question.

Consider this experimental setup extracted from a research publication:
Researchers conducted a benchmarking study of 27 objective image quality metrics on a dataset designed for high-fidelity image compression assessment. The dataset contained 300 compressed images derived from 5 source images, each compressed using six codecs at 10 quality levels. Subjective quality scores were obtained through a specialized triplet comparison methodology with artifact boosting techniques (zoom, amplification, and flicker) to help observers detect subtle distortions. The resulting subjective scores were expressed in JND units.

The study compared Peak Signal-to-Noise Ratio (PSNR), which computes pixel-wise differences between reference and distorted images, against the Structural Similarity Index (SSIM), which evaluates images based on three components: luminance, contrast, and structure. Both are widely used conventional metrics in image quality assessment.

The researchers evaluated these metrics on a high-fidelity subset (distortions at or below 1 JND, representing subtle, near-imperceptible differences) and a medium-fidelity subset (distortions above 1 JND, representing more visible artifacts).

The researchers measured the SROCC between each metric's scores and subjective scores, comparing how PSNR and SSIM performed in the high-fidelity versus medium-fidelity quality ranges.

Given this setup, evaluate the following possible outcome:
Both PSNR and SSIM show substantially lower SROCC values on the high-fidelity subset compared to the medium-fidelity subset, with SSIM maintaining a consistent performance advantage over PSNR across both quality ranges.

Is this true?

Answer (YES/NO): NO